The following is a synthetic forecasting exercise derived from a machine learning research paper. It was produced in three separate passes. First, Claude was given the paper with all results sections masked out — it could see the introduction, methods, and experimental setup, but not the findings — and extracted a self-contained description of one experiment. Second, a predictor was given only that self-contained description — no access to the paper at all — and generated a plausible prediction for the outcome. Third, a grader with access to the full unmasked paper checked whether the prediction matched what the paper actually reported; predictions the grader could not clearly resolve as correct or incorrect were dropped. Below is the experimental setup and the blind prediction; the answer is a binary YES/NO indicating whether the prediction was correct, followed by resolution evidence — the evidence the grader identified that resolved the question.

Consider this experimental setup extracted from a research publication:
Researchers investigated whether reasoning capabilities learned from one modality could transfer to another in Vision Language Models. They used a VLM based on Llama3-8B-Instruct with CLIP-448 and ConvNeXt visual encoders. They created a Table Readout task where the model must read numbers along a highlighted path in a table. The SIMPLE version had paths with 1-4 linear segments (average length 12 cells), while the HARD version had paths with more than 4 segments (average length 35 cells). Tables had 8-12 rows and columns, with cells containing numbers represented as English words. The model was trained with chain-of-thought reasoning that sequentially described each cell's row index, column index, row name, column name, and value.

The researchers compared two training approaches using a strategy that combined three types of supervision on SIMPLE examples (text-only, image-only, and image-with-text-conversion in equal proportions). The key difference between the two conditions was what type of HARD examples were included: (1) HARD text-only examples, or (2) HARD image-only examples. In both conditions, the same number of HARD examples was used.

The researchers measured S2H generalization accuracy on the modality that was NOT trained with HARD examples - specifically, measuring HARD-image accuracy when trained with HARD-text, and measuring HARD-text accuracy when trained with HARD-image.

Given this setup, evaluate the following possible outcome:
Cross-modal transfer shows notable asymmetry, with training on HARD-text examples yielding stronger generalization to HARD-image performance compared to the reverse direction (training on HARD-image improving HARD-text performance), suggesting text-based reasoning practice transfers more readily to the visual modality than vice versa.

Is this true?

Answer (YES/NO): NO